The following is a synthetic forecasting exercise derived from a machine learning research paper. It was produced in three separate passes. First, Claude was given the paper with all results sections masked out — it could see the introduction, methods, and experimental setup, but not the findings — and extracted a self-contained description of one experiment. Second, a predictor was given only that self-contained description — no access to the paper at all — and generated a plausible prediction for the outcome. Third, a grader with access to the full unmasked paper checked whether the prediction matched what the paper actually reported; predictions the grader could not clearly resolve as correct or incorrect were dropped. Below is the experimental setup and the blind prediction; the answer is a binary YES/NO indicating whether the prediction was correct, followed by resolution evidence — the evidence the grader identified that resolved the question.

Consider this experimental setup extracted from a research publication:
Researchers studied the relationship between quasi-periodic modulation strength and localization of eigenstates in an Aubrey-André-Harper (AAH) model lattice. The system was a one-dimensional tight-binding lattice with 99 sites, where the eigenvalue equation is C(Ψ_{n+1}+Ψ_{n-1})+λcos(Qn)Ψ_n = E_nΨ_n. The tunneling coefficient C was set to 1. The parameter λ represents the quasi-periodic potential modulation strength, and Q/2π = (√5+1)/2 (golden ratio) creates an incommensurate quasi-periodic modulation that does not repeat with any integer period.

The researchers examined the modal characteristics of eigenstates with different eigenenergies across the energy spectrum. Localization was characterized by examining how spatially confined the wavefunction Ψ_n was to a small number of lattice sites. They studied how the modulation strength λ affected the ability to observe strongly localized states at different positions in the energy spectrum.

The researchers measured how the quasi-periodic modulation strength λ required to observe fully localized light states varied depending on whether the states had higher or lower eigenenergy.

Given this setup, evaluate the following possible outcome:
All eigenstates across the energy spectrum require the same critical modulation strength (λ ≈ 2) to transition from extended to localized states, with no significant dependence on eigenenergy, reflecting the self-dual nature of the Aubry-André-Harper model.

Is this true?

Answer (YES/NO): NO